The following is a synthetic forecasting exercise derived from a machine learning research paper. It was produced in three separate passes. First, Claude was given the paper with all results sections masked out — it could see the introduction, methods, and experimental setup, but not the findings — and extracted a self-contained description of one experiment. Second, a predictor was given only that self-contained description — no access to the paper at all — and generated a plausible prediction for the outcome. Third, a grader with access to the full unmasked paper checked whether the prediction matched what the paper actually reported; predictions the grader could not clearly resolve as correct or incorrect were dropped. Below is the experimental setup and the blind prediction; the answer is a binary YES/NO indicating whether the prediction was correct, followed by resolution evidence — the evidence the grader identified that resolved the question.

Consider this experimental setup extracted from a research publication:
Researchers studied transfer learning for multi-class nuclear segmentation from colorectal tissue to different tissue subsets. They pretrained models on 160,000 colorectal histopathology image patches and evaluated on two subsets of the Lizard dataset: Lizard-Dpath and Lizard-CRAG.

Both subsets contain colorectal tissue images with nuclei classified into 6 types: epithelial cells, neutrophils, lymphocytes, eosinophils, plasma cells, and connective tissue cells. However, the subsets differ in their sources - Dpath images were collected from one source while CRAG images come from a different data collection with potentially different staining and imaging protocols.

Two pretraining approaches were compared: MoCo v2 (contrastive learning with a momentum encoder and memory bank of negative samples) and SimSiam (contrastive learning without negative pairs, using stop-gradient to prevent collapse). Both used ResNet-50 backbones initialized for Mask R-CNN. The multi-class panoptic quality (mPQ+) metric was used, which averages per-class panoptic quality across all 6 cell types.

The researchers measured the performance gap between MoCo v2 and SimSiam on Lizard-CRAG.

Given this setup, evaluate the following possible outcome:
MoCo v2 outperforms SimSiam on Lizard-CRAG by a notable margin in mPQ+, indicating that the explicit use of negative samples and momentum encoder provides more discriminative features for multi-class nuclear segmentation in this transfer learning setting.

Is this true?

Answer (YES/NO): YES